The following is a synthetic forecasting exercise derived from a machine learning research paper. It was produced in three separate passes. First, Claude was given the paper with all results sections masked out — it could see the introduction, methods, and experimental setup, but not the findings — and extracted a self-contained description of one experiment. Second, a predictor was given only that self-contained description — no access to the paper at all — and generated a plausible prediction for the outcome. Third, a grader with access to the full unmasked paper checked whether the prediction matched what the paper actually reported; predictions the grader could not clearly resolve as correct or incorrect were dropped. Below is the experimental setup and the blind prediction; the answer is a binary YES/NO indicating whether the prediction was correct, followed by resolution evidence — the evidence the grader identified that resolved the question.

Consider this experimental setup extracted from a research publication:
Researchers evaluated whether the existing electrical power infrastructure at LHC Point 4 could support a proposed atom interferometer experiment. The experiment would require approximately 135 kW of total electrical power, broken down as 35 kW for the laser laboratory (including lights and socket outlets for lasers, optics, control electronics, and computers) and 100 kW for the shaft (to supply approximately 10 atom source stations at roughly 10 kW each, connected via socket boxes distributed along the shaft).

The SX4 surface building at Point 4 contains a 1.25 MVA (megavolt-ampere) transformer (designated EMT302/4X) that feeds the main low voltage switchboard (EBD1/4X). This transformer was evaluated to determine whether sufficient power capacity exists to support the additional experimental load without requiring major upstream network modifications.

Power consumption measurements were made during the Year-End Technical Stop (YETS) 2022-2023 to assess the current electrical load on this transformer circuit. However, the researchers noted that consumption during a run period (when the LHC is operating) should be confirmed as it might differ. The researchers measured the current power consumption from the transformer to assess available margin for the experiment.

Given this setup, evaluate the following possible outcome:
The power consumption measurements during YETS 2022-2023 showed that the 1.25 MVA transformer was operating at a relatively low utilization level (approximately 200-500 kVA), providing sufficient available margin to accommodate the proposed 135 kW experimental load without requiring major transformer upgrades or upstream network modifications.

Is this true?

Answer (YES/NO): NO